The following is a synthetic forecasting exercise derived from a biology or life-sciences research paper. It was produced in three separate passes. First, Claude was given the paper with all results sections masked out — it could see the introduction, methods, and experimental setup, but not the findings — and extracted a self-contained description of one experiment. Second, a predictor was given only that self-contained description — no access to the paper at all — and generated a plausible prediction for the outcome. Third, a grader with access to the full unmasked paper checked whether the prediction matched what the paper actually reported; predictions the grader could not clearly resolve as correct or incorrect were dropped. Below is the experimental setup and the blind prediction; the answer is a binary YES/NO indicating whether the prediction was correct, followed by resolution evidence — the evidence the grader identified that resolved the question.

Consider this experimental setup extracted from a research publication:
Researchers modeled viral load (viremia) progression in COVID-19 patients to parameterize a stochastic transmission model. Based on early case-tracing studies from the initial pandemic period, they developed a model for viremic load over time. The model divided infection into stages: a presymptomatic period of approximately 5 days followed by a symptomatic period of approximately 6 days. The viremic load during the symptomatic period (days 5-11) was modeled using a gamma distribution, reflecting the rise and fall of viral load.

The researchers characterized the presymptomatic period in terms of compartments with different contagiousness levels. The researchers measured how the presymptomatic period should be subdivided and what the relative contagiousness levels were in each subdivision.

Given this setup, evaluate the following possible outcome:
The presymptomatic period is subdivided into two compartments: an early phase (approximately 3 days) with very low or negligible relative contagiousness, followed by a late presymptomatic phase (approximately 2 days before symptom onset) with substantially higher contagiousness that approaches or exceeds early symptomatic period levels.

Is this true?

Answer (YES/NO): NO